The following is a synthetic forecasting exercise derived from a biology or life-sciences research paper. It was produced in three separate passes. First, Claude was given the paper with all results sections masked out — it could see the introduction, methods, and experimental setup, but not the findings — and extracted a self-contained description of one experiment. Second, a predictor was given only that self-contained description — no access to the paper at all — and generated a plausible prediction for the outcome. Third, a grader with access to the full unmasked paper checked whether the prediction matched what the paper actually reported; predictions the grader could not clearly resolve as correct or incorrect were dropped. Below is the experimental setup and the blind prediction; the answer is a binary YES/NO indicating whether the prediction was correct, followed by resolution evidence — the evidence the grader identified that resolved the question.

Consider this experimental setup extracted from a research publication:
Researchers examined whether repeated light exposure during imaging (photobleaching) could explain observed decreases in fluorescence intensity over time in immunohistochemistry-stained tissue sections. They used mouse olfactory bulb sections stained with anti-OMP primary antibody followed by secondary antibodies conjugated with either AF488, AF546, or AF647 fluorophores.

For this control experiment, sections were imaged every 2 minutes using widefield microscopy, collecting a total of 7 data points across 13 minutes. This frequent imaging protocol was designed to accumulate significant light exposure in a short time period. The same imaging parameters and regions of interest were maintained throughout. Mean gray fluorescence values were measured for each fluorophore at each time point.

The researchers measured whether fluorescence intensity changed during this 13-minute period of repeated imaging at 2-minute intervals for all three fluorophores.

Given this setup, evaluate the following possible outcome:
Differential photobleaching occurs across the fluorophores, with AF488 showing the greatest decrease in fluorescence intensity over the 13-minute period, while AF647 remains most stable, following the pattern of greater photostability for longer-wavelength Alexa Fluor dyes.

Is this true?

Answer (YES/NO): NO